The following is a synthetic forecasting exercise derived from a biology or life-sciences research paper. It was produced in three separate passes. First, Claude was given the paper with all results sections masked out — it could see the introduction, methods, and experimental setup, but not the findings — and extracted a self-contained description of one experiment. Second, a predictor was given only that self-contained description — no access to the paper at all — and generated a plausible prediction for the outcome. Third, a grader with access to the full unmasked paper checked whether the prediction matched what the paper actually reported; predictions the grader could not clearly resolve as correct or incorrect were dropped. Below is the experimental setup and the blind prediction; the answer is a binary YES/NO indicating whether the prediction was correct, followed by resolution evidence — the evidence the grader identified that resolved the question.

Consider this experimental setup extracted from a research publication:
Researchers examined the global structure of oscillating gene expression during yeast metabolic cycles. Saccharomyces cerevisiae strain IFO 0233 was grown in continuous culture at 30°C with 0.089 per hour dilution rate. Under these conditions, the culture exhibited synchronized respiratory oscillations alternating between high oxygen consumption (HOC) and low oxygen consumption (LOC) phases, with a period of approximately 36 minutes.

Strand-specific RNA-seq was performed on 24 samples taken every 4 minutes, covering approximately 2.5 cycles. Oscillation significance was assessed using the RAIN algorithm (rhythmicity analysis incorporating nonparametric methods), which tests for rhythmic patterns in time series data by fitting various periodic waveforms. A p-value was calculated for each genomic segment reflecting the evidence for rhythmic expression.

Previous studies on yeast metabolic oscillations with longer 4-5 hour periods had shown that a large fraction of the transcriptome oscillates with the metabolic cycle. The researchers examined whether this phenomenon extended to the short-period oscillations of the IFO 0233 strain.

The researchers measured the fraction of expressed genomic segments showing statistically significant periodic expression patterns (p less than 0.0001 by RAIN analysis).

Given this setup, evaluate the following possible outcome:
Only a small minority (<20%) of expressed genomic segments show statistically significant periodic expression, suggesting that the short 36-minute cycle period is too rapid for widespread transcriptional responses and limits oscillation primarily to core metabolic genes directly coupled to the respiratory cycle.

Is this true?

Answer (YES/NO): NO